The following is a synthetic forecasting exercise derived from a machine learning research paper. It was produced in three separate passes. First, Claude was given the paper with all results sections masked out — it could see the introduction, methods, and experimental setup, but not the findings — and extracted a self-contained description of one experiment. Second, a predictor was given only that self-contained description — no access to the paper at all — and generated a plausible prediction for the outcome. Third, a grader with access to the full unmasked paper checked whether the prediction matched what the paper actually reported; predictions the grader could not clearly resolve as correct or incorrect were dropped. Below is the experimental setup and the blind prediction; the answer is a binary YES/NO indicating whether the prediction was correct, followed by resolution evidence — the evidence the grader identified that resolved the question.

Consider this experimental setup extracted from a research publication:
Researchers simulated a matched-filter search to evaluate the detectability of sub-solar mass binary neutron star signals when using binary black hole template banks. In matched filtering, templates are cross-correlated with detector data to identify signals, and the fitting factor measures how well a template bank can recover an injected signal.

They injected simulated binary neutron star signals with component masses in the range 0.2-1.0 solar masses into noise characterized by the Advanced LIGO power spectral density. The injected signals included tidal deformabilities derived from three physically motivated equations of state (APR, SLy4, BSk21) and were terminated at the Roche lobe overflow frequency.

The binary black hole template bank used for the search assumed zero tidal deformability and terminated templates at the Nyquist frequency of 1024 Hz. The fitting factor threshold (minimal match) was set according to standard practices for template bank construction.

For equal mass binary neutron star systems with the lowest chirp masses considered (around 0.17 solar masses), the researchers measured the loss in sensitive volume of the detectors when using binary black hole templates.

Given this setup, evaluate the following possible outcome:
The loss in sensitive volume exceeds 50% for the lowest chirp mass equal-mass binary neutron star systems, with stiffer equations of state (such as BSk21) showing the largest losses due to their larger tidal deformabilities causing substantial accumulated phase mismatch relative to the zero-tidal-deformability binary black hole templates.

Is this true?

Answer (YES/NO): YES